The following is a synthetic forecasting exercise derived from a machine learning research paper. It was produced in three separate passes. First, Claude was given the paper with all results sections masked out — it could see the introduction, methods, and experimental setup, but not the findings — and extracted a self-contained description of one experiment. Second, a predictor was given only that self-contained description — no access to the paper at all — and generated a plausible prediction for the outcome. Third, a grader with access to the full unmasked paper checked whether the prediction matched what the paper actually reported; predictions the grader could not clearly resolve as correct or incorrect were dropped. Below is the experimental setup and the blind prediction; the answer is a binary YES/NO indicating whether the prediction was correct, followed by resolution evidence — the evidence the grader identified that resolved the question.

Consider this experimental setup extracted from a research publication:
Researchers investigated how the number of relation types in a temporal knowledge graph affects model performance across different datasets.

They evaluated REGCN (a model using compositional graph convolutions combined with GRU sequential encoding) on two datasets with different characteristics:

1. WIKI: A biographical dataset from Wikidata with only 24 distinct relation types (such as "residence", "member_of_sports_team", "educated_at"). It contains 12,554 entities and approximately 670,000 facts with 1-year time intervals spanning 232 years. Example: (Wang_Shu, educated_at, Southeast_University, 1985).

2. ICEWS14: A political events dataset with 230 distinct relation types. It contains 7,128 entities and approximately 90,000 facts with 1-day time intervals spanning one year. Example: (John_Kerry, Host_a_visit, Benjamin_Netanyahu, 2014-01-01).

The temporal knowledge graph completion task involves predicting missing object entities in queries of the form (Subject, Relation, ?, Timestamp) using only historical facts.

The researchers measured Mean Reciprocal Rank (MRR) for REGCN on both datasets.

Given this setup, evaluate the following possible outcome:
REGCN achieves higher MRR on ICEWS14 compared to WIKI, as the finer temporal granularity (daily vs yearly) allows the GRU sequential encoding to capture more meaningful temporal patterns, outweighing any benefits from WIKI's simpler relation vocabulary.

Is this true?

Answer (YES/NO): NO